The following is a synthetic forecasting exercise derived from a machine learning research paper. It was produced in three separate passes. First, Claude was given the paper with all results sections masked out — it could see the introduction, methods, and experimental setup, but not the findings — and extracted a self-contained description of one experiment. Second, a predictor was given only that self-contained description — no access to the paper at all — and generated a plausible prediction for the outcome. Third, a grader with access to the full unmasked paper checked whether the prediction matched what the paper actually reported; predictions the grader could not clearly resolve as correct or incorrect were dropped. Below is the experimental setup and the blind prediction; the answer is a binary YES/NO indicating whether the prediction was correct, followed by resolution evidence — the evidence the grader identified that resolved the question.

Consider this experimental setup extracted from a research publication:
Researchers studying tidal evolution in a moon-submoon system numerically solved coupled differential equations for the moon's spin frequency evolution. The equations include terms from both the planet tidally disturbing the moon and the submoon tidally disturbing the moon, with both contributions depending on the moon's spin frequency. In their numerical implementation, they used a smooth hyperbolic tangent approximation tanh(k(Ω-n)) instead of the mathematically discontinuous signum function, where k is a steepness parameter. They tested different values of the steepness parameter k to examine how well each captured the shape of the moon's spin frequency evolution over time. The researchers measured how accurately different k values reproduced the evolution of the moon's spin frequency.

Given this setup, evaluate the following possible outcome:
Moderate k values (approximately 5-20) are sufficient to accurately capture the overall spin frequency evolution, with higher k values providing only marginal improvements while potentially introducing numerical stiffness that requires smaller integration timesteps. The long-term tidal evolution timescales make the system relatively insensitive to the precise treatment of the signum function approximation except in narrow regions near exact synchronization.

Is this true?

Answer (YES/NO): NO